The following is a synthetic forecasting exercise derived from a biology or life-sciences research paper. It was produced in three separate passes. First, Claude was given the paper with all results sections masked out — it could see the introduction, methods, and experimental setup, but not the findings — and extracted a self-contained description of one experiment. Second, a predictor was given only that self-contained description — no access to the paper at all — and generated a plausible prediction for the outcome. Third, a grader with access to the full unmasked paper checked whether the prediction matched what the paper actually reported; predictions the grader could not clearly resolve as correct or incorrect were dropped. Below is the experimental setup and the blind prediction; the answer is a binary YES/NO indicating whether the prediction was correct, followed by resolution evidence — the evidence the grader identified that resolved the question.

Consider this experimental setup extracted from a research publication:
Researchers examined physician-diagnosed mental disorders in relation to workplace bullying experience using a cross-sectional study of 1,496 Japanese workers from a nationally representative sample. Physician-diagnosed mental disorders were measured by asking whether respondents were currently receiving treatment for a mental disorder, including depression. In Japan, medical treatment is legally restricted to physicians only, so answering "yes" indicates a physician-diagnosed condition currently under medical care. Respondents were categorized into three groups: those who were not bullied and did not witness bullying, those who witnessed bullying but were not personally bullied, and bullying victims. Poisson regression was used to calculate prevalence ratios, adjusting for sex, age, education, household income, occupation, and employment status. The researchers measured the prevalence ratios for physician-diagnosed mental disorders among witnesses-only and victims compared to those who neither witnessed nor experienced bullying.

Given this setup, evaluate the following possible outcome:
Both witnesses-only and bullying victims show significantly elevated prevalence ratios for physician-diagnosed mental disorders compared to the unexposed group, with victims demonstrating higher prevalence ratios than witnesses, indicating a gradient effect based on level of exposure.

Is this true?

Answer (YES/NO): YES